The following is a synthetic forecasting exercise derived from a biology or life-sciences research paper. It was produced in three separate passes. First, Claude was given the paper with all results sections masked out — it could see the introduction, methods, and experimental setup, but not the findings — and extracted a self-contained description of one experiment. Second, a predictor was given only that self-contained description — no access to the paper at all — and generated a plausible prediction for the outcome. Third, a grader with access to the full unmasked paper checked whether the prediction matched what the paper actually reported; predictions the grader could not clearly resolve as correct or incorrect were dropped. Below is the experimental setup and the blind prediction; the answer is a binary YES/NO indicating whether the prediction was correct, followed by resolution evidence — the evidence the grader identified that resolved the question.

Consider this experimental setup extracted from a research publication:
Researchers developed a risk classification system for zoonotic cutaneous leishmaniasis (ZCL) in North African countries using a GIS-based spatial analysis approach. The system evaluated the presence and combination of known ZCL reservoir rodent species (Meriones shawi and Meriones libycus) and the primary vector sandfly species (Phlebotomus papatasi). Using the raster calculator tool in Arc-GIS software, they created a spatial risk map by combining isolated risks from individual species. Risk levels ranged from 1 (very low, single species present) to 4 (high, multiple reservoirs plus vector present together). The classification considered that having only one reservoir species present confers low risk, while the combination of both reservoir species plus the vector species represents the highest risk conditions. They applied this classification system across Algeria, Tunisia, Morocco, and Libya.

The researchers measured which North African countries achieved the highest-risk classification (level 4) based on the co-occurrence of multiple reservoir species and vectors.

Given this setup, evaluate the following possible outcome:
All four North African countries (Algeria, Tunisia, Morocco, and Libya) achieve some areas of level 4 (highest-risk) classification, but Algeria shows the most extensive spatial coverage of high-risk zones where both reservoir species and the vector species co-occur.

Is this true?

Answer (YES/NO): NO